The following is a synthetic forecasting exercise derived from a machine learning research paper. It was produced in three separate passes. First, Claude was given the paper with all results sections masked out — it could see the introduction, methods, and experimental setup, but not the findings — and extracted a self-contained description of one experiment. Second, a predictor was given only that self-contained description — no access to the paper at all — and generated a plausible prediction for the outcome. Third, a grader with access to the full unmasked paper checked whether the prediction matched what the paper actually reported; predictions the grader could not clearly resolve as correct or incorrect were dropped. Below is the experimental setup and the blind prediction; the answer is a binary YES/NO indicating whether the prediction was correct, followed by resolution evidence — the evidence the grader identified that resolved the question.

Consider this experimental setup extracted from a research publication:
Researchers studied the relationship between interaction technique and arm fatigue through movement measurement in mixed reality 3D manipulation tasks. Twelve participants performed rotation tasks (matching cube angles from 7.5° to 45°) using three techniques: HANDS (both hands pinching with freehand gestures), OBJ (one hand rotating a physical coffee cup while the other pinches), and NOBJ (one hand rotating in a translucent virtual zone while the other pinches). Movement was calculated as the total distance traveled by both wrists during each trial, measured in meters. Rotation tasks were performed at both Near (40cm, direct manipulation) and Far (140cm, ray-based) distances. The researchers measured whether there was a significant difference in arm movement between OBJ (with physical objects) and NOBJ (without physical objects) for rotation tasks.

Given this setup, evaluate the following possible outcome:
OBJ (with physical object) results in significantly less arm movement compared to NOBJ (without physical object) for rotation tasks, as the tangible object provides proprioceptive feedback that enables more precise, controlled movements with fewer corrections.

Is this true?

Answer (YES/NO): NO